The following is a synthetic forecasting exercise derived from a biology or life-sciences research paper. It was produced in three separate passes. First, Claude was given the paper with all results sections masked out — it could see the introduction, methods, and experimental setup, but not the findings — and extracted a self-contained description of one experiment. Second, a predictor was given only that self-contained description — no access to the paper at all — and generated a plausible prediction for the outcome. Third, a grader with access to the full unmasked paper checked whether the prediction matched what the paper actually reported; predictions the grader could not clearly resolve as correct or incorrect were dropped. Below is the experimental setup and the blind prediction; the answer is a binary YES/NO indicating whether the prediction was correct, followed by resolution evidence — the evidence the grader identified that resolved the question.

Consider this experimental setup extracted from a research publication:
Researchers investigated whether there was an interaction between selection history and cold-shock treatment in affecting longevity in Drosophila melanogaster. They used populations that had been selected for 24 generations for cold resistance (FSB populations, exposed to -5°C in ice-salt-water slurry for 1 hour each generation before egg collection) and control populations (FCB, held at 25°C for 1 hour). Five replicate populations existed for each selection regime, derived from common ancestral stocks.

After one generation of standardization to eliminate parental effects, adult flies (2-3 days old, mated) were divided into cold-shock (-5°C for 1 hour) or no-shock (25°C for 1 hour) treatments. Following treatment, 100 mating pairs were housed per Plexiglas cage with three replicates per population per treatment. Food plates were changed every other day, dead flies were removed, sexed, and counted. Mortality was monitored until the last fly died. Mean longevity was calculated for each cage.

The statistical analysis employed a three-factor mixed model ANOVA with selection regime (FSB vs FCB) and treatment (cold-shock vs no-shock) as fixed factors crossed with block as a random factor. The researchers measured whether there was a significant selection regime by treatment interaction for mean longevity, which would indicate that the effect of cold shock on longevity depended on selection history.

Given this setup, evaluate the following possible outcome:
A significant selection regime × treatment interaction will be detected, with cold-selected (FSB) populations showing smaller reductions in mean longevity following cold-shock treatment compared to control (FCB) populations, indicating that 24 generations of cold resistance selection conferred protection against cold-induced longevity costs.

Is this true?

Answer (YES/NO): NO